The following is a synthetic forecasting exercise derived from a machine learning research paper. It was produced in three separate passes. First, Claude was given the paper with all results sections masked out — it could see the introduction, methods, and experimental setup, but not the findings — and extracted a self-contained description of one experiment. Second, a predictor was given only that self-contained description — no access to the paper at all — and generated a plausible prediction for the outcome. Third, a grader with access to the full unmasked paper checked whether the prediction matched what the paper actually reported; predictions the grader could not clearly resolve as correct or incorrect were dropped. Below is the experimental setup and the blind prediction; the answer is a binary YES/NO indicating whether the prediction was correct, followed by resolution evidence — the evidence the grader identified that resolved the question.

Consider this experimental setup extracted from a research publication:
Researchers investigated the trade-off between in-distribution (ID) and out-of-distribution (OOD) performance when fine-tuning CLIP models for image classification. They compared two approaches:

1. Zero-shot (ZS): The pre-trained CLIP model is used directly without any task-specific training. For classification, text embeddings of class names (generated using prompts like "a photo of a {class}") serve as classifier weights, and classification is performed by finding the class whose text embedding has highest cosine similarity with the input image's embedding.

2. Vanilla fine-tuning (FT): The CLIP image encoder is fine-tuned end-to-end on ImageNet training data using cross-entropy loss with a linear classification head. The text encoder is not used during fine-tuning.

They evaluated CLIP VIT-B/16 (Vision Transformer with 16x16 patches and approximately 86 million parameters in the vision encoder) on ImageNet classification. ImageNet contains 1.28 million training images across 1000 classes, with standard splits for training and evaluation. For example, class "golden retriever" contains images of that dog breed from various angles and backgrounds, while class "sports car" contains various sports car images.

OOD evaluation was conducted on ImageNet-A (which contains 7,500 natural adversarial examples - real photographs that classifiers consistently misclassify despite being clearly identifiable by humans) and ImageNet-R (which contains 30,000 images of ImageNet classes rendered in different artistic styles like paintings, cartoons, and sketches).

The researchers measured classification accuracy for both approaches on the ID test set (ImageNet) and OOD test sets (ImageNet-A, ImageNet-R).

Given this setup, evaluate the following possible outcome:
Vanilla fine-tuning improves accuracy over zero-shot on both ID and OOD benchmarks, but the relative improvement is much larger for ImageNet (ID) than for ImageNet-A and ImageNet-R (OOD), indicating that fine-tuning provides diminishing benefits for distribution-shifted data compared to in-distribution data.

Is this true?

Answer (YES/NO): NO